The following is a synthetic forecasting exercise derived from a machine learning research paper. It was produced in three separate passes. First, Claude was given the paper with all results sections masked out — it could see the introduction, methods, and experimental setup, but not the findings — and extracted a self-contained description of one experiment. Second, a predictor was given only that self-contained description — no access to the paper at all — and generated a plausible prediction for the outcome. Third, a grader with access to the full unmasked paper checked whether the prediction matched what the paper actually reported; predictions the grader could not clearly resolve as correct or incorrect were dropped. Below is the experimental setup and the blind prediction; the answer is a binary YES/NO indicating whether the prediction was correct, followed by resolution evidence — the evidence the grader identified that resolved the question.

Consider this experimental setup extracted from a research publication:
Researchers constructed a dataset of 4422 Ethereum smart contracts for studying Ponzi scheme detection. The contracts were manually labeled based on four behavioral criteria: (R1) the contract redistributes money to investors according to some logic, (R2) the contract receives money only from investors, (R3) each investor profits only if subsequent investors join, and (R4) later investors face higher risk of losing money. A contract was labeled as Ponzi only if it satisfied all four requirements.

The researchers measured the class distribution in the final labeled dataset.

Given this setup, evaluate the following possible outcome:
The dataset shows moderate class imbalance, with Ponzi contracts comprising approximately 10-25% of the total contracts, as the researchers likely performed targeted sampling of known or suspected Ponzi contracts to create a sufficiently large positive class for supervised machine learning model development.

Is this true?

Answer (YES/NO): YES